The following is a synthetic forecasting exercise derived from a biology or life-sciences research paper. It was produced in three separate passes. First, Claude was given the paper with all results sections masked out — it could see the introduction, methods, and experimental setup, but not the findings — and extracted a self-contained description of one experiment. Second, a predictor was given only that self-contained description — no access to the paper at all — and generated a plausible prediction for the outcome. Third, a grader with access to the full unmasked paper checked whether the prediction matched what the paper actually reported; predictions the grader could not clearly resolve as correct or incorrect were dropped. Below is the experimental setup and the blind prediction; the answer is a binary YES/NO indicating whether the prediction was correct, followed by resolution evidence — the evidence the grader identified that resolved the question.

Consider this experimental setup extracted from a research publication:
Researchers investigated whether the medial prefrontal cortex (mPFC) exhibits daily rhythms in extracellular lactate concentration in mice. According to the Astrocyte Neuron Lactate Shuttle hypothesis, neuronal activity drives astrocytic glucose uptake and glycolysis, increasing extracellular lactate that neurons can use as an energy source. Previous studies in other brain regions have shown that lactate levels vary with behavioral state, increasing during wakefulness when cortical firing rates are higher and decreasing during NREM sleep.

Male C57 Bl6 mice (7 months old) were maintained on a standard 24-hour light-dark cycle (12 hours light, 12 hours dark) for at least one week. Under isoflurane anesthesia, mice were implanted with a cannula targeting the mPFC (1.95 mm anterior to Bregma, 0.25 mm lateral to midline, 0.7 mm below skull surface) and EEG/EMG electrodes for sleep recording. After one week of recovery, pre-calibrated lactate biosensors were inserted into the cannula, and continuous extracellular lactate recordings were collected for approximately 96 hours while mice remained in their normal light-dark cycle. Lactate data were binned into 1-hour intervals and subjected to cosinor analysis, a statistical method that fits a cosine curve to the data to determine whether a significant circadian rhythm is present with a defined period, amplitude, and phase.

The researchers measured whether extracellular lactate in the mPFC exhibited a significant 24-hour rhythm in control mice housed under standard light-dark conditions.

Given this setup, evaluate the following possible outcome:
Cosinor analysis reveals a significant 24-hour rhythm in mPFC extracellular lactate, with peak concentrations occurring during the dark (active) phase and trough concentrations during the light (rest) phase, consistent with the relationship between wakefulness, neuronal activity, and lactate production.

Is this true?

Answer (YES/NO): YES